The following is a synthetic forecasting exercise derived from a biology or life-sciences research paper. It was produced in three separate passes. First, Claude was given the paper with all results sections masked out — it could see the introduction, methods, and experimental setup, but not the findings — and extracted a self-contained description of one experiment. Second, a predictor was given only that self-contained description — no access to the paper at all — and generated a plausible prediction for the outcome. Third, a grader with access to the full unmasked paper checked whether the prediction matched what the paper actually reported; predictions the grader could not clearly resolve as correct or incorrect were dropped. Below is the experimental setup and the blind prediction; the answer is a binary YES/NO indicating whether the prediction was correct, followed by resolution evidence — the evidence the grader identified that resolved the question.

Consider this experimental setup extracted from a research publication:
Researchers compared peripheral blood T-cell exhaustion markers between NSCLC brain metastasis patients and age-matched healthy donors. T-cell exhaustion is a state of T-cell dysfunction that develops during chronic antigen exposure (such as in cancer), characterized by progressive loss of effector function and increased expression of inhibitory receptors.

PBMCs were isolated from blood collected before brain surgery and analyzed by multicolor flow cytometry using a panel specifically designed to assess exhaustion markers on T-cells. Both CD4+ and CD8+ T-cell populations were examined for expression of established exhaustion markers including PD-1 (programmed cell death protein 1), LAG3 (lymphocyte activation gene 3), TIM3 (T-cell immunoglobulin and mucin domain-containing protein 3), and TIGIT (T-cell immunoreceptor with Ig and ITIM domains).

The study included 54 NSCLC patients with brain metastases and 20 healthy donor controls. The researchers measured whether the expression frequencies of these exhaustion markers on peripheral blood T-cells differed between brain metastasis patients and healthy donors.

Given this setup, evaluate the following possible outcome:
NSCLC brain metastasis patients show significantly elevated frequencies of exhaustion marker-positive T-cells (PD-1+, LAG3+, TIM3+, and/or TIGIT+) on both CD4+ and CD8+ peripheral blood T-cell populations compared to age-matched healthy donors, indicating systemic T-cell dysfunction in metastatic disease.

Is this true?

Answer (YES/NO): NO